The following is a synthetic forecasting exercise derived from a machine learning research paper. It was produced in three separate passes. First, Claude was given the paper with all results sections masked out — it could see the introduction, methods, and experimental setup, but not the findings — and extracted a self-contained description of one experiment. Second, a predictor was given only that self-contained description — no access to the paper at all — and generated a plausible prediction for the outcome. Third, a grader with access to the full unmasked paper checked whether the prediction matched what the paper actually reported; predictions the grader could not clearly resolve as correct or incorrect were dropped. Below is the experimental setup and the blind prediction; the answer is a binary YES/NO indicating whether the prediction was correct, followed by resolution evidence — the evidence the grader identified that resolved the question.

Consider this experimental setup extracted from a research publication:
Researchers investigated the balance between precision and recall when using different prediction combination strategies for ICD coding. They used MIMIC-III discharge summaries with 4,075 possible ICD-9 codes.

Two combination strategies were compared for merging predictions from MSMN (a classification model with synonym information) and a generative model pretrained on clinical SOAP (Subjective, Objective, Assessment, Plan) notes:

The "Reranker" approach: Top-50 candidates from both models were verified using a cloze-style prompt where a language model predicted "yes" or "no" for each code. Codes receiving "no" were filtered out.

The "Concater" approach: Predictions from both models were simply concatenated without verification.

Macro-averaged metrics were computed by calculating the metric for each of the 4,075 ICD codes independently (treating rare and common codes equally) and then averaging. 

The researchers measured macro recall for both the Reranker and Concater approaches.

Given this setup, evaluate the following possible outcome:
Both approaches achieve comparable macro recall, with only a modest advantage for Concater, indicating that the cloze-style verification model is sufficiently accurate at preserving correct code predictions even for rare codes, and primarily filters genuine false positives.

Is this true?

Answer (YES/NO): NO